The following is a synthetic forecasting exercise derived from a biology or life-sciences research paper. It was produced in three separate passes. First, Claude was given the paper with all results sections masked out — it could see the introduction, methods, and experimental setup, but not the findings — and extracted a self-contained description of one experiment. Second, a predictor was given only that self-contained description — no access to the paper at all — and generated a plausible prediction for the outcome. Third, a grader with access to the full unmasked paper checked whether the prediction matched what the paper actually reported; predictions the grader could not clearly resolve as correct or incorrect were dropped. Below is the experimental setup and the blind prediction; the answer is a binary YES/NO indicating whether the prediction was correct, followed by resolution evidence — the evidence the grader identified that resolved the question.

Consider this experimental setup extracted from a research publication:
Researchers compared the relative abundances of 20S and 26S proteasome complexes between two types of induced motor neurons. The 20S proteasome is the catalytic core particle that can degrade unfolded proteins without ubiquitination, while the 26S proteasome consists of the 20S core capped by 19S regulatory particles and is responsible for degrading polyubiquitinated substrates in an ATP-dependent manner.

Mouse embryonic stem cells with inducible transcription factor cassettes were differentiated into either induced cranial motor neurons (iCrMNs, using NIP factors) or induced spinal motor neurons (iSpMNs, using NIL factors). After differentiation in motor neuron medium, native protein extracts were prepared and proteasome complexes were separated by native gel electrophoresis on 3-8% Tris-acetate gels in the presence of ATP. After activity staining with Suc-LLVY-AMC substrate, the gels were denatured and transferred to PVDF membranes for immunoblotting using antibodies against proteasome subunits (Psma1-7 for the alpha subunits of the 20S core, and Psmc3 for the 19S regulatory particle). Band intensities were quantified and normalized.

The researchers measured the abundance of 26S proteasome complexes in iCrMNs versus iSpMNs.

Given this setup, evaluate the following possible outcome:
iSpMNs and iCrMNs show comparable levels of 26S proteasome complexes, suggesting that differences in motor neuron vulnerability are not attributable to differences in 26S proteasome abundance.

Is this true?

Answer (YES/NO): NO